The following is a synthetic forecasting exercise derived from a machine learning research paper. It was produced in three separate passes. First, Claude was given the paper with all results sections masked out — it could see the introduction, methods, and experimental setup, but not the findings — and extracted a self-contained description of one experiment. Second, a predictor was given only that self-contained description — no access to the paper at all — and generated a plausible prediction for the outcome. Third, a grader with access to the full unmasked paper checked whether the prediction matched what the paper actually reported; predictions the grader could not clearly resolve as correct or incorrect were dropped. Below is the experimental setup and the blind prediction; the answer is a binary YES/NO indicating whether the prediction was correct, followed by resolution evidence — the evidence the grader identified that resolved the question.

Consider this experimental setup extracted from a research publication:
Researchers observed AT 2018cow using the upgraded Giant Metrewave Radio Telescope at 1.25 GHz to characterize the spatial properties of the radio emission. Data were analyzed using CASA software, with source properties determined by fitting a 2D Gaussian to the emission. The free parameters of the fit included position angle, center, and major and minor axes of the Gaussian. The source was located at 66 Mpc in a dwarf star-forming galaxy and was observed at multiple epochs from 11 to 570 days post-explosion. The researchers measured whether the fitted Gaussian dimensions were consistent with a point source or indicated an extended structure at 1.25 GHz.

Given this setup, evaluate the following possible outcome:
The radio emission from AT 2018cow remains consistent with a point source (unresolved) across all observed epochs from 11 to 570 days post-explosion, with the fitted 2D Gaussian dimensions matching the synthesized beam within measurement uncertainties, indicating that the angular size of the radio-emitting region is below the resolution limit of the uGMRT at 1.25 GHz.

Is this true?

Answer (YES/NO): YES